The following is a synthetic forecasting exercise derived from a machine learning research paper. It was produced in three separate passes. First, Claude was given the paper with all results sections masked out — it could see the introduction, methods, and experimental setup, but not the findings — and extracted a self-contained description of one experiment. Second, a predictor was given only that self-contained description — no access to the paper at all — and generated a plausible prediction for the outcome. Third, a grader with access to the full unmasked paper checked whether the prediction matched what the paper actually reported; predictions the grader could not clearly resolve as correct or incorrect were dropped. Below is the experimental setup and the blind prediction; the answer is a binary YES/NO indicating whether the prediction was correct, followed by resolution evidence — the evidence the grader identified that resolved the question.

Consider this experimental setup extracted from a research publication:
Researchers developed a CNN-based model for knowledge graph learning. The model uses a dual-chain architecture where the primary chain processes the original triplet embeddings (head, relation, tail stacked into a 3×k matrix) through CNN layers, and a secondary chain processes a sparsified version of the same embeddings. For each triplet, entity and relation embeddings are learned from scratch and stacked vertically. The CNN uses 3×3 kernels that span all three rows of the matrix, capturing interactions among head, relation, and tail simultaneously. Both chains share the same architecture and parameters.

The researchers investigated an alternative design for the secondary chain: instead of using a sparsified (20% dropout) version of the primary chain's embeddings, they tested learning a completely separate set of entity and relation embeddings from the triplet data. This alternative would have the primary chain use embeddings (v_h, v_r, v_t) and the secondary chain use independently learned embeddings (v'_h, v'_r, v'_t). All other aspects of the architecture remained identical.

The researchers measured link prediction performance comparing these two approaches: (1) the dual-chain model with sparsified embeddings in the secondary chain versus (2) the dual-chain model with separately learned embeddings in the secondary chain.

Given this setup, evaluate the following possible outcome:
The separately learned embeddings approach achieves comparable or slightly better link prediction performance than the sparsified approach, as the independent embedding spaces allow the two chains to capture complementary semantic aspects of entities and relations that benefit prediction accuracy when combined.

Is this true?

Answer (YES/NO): NO